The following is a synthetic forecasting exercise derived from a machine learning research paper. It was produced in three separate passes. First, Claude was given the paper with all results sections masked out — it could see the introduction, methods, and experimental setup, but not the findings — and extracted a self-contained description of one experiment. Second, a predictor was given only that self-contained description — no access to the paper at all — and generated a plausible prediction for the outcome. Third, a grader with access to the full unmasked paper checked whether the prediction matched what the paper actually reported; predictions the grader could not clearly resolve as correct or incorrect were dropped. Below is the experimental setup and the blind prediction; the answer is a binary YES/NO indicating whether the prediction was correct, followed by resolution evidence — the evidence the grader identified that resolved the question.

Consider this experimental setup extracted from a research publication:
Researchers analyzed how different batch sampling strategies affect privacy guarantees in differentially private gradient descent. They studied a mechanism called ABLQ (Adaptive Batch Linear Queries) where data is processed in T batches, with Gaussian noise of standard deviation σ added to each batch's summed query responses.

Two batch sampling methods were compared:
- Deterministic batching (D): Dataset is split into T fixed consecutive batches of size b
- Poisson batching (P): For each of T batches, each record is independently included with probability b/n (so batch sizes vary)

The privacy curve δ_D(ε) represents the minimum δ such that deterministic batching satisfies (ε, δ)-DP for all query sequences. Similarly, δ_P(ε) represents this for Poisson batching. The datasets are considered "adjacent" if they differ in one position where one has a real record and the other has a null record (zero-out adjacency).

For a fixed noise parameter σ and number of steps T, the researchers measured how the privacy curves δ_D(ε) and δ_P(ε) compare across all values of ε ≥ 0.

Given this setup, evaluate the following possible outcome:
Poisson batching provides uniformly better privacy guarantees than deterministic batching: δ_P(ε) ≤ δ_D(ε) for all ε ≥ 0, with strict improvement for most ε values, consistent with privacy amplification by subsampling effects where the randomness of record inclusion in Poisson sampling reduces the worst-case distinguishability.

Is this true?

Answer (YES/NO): NO